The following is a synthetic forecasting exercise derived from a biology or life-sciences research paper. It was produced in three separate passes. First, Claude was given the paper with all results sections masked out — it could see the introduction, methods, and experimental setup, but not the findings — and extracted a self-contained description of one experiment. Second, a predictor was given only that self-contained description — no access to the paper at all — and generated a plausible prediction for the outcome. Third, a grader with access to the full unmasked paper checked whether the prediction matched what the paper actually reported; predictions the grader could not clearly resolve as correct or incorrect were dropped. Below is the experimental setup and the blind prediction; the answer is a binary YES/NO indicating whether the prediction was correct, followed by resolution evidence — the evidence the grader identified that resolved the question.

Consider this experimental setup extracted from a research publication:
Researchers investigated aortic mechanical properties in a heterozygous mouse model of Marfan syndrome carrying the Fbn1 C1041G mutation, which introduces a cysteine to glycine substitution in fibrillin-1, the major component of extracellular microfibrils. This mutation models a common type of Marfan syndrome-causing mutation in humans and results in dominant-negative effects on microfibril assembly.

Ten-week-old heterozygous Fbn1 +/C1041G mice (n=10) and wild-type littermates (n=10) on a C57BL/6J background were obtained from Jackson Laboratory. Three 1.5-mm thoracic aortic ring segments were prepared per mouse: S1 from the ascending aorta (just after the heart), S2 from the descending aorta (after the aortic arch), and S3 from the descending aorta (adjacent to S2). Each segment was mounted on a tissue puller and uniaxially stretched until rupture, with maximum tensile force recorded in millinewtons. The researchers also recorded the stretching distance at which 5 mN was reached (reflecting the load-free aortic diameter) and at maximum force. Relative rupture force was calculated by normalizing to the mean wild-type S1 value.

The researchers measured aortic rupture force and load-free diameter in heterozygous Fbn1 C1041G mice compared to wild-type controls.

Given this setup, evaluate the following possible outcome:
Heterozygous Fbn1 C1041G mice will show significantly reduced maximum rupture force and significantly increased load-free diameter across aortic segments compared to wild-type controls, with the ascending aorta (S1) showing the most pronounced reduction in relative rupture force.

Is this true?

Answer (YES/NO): NO